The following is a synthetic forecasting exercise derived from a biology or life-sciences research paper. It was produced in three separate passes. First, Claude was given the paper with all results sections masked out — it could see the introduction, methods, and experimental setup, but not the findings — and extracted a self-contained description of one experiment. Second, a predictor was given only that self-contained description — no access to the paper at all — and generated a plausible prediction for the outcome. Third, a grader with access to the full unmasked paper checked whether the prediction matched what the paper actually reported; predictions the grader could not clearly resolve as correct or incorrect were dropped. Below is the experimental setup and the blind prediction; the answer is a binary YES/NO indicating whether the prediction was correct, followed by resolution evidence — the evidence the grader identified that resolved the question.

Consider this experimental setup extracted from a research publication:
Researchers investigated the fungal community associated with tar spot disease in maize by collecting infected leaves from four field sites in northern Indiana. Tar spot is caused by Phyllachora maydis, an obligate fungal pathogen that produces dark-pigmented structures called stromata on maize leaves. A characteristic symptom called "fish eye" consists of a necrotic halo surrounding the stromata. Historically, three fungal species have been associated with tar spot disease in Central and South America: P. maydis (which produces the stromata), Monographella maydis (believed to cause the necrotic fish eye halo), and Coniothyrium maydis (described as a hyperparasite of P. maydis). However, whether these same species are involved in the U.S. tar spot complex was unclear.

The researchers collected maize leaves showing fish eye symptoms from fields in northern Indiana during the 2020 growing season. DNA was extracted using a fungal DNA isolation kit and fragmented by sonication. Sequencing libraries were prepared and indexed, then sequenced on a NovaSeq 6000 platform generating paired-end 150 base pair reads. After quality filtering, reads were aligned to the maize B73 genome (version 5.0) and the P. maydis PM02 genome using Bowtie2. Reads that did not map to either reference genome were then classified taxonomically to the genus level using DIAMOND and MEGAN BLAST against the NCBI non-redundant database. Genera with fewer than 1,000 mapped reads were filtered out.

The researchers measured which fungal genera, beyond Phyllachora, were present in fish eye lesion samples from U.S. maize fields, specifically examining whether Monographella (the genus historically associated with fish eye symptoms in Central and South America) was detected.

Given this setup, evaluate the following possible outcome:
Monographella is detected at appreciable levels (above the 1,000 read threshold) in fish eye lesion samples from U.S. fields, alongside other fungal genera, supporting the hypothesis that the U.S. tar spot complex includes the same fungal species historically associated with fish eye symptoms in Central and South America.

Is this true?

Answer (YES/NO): NO